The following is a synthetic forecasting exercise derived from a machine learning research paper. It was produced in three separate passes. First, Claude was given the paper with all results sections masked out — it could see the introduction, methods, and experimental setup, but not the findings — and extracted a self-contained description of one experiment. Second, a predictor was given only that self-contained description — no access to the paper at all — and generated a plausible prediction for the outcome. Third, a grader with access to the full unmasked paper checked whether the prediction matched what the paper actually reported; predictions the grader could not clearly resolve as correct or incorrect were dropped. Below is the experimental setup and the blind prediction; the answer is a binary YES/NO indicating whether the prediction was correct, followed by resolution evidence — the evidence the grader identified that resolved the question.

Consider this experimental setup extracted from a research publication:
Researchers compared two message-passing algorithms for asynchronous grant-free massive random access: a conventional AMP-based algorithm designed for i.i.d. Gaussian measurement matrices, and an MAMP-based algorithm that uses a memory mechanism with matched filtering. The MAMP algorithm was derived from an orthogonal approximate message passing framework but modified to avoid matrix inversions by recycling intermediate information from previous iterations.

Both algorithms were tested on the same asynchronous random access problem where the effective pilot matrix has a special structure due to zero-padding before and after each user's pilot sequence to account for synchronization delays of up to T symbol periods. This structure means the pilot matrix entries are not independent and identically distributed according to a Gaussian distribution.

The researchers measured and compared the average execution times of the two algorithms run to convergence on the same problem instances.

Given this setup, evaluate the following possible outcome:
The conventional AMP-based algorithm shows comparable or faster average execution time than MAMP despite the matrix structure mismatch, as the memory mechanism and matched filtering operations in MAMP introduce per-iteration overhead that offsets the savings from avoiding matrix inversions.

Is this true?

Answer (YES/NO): YES